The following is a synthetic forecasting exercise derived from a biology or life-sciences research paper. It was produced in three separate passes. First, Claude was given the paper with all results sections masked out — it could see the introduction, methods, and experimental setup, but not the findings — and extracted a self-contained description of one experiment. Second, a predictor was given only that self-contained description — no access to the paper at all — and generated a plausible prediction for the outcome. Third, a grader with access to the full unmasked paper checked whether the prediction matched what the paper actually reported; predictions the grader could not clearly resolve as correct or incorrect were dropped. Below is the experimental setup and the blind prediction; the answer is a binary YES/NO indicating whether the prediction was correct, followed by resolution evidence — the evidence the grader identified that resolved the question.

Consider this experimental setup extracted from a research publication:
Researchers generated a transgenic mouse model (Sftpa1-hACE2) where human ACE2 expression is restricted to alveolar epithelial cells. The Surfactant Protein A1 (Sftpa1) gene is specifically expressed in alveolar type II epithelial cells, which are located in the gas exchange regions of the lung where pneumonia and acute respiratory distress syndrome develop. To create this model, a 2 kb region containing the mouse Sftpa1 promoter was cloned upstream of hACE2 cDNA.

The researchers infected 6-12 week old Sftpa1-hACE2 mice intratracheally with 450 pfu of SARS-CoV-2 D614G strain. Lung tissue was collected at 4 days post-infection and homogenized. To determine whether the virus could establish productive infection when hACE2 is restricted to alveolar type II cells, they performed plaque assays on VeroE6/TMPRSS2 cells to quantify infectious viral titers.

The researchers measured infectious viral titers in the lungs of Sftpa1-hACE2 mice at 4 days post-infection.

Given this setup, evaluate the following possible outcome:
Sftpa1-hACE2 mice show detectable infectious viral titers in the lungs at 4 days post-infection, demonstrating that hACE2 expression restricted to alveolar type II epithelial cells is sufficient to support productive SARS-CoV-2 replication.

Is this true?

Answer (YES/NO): YES